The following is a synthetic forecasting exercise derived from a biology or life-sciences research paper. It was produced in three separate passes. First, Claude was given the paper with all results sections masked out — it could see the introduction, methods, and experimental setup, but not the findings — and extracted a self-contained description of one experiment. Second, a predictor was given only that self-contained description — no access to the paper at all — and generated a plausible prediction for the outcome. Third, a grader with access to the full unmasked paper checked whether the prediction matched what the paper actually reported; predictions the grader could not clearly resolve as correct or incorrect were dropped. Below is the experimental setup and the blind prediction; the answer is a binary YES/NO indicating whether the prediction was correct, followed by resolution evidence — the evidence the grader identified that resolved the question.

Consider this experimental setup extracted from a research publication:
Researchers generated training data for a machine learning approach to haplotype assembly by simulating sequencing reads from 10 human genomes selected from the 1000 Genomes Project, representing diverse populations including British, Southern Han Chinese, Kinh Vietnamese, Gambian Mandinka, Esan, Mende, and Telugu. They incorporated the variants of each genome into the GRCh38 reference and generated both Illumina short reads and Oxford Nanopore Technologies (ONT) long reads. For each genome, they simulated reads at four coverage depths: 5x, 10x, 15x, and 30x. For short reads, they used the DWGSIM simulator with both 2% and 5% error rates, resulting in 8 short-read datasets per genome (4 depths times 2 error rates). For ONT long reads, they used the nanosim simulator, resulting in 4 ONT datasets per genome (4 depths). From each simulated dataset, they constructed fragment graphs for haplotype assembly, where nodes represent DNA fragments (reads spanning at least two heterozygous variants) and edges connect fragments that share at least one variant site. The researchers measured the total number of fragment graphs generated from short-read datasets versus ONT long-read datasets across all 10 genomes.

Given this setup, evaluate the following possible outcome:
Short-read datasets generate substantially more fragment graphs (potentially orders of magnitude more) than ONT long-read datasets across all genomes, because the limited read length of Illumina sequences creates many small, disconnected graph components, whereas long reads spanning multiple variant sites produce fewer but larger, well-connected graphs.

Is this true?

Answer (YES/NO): YES